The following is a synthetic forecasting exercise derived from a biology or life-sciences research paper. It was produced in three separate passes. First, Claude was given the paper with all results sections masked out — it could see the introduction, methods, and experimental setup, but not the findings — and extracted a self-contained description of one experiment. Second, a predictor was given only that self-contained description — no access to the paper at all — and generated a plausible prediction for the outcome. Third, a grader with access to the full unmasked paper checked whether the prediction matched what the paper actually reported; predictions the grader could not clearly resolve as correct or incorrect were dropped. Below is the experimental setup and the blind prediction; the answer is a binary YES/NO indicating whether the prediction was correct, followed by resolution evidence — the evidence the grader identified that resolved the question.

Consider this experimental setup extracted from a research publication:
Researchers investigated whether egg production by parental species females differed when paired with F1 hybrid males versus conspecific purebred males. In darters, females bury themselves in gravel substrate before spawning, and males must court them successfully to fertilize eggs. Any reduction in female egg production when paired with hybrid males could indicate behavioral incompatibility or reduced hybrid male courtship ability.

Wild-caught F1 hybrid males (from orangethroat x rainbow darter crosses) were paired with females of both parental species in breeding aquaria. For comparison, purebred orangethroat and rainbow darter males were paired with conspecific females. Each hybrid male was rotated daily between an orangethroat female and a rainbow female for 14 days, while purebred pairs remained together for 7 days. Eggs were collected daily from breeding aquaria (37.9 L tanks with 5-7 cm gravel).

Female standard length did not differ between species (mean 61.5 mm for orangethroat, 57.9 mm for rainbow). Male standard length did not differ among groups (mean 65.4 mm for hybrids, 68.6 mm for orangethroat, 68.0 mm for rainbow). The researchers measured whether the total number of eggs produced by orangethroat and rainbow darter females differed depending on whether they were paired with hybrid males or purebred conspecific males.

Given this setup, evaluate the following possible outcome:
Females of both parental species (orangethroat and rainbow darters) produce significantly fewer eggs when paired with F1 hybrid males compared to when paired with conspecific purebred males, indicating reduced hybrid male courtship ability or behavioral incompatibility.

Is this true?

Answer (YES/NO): NO